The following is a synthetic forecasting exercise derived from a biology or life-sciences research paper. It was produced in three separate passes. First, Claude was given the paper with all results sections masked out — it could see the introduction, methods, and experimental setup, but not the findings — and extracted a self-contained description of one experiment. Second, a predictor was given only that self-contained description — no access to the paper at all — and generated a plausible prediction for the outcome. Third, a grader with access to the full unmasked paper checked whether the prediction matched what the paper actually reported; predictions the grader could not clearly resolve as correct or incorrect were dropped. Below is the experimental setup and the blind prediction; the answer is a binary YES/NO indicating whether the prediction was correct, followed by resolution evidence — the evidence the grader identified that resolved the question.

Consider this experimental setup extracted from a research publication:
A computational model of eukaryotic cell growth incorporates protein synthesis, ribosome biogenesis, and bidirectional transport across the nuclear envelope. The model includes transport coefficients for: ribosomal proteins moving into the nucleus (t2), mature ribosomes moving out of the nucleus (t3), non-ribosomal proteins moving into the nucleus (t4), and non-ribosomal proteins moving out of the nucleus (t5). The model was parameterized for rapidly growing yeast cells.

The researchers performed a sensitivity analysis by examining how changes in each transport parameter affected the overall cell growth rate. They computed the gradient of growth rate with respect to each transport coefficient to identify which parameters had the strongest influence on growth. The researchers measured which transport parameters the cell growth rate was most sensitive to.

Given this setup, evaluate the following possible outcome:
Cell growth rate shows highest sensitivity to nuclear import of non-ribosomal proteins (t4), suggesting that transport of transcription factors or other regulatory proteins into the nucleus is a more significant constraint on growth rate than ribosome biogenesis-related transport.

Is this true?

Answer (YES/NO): NO